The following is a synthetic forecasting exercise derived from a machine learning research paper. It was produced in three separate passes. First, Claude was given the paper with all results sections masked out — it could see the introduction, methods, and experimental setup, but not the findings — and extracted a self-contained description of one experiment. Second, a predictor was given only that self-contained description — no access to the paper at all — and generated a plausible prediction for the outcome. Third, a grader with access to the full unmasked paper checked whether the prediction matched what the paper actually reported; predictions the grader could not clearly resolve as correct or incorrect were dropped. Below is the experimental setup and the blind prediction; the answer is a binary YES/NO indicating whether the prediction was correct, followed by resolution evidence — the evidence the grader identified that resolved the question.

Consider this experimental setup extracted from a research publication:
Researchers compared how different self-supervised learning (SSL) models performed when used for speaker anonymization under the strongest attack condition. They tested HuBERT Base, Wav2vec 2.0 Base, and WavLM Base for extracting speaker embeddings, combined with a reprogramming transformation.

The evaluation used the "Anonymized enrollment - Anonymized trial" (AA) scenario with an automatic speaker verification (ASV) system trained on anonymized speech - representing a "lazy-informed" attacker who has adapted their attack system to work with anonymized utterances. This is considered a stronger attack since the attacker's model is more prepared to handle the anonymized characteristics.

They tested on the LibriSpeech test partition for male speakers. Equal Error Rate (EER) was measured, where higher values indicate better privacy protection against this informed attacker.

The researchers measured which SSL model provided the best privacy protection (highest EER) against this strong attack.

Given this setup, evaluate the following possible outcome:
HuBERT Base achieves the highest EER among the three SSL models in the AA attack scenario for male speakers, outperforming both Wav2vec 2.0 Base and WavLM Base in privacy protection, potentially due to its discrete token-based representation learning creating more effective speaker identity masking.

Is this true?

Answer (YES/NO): NO